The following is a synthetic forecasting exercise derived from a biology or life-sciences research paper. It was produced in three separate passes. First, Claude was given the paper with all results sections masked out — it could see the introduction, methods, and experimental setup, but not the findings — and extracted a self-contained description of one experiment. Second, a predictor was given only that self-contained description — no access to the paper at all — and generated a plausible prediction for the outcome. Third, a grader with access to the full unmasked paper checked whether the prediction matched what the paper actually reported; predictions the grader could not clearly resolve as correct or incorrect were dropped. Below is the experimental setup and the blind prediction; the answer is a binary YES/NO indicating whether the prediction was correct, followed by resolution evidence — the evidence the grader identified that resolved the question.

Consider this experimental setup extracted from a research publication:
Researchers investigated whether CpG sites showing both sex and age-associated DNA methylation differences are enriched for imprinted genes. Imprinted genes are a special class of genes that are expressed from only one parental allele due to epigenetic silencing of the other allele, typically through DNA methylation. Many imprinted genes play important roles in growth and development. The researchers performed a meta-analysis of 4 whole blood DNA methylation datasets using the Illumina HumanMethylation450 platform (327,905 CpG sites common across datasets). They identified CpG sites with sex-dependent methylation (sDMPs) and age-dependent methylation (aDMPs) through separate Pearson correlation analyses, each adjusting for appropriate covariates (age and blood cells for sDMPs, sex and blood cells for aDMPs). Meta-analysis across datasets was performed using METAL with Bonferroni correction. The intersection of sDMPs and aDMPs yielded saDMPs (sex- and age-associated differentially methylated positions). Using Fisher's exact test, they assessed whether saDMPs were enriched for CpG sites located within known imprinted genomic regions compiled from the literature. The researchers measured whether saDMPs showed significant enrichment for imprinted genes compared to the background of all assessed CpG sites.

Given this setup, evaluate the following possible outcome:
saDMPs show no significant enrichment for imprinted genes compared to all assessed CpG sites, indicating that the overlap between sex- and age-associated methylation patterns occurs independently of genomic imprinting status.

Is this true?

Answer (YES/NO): NO